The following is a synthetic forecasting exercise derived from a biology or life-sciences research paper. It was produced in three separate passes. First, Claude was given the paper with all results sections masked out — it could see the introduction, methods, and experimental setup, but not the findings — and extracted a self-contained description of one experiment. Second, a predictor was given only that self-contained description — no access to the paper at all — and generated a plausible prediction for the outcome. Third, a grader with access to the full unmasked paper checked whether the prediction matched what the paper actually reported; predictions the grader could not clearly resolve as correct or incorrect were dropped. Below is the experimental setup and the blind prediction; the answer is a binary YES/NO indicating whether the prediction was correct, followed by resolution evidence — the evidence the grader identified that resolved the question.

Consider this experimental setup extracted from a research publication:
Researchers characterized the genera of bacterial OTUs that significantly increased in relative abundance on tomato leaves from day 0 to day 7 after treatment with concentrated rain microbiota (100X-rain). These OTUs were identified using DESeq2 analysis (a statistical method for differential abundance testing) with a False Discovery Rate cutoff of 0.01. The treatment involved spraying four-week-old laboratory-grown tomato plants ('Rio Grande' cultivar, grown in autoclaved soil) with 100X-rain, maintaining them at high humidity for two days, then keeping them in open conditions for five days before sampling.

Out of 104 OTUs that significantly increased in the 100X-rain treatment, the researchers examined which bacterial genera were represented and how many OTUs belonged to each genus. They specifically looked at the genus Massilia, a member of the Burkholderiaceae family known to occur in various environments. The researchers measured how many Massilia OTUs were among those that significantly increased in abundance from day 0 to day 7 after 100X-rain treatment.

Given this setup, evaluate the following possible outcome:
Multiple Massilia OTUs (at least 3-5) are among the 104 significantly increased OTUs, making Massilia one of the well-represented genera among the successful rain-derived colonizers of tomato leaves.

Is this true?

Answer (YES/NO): YES